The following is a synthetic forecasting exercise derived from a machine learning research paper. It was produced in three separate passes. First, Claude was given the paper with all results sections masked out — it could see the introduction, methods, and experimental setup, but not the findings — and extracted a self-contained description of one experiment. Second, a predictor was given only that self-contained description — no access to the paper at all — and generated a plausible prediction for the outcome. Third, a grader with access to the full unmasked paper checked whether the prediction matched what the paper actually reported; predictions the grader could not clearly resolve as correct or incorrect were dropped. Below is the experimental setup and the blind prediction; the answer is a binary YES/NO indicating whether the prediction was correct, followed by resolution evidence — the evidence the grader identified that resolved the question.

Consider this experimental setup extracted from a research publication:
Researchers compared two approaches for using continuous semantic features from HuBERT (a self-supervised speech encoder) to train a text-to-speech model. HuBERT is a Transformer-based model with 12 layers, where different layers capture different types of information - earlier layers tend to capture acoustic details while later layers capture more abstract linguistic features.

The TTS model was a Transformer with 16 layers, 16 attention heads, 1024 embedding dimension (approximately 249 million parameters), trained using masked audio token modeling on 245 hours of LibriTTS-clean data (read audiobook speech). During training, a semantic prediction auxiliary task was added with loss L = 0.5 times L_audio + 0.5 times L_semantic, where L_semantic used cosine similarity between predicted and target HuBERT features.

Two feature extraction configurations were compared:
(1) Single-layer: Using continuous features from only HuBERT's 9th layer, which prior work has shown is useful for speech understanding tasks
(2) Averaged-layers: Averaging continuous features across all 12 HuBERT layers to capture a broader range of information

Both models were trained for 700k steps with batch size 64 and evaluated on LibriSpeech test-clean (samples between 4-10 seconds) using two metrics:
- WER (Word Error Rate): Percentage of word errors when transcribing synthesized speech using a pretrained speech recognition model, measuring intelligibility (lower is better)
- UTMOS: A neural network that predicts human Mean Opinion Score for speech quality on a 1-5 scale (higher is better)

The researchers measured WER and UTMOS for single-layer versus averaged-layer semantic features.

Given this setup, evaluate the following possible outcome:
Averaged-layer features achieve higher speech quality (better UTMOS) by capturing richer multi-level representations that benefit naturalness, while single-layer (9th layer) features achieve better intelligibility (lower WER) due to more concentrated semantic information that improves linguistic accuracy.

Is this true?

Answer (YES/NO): YES